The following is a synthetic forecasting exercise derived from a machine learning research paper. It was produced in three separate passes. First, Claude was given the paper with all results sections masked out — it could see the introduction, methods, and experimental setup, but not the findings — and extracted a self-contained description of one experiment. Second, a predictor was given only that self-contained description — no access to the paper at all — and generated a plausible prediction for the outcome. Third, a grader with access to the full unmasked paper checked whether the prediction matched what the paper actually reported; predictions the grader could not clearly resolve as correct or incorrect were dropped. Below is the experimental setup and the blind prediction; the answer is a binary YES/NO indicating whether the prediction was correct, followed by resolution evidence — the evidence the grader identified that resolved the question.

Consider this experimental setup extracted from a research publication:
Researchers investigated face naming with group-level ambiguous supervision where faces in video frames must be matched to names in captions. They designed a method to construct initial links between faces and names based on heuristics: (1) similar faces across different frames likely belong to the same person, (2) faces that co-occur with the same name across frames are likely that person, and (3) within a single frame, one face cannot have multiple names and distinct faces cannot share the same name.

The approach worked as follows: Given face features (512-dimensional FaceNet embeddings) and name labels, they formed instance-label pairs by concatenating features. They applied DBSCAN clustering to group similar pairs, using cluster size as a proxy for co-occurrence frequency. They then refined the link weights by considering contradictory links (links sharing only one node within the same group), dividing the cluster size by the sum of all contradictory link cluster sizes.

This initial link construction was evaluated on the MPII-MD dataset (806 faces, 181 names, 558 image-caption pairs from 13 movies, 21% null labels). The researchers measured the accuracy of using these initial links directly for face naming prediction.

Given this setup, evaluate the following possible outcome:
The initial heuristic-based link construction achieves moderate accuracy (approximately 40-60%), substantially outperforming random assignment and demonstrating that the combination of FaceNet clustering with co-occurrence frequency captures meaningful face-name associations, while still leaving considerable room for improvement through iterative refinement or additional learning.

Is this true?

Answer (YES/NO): NO